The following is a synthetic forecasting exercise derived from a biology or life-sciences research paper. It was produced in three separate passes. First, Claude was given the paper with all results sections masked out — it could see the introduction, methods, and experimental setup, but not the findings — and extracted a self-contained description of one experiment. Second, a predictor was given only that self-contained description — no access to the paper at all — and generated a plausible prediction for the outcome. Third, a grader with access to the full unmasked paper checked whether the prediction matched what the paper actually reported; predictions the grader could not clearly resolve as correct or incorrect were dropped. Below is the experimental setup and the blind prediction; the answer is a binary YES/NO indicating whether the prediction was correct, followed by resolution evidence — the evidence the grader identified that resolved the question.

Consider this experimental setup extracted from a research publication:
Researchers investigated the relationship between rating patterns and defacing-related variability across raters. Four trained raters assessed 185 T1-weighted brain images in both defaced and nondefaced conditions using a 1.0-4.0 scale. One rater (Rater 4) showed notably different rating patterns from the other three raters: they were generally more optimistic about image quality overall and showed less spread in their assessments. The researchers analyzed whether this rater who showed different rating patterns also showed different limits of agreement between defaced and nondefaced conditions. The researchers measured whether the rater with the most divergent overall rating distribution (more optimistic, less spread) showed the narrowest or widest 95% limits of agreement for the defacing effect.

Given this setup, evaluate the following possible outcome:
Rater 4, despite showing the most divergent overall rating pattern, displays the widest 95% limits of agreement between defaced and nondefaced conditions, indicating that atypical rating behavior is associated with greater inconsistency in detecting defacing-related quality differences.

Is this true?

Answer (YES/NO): NO